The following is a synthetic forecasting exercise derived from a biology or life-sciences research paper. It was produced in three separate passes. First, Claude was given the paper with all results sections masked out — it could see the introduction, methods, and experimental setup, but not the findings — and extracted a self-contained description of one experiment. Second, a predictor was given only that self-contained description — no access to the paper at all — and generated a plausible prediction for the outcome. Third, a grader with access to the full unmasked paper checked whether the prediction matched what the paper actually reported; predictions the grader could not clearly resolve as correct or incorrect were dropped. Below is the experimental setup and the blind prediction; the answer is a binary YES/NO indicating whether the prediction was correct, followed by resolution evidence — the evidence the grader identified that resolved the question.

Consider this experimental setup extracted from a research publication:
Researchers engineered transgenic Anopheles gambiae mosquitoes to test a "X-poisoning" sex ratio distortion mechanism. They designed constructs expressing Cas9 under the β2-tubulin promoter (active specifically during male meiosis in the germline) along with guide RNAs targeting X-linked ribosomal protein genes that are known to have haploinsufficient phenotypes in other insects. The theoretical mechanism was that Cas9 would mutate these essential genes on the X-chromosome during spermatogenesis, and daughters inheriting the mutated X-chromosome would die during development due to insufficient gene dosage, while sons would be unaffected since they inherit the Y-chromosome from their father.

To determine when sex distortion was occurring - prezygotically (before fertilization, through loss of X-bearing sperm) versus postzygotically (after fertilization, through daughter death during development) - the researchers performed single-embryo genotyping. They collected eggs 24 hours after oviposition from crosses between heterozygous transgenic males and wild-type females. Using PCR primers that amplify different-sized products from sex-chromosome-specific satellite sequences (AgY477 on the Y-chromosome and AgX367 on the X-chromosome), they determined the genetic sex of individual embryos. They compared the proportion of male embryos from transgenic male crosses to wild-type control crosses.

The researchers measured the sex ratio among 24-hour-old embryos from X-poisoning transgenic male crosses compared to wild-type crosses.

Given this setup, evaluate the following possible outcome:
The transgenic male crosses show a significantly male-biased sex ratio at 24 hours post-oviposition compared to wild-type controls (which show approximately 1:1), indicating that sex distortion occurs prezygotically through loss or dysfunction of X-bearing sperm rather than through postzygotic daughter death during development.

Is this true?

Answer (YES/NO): YES